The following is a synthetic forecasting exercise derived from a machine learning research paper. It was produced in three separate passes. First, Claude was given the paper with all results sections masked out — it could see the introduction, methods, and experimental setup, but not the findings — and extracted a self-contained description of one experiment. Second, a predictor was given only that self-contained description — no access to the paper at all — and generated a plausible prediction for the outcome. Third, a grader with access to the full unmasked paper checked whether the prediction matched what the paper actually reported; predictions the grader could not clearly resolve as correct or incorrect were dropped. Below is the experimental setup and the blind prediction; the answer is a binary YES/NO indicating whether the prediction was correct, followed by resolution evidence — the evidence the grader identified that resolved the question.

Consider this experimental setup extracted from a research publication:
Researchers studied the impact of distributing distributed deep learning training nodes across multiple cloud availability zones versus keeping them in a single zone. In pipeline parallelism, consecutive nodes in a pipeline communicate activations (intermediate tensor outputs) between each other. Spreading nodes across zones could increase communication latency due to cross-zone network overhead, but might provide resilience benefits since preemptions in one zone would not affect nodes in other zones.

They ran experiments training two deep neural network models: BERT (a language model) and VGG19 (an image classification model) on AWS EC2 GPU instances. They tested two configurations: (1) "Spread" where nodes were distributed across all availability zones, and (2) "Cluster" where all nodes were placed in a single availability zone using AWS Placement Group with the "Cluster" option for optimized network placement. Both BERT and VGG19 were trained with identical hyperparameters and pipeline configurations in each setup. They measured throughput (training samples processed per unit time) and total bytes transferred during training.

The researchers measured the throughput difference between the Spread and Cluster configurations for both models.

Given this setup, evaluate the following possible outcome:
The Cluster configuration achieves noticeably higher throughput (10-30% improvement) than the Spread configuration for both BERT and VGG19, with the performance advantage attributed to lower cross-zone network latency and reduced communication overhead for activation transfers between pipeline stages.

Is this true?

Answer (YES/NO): NO